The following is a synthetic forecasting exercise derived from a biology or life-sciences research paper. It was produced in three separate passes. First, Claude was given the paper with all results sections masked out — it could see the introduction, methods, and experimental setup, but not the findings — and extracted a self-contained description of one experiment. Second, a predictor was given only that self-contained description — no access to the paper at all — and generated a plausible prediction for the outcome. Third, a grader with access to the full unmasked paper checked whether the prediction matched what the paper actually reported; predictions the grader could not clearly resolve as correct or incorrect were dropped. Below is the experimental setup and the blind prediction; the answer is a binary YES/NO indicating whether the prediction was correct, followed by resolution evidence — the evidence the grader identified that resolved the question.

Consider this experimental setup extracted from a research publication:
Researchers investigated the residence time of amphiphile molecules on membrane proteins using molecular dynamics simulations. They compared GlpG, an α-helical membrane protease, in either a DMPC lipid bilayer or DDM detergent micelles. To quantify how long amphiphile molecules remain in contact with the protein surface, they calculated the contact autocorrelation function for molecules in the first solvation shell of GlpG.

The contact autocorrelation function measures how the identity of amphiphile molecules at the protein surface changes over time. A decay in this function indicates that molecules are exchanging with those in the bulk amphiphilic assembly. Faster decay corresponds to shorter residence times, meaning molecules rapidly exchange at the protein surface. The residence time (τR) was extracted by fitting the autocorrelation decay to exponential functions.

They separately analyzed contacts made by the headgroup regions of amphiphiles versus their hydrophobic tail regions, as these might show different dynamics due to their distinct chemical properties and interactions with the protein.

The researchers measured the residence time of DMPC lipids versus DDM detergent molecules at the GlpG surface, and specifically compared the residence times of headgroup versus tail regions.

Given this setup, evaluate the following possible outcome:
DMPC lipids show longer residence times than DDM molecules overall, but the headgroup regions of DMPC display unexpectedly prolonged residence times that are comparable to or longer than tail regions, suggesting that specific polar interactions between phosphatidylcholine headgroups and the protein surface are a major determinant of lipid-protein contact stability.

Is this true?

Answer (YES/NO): NO